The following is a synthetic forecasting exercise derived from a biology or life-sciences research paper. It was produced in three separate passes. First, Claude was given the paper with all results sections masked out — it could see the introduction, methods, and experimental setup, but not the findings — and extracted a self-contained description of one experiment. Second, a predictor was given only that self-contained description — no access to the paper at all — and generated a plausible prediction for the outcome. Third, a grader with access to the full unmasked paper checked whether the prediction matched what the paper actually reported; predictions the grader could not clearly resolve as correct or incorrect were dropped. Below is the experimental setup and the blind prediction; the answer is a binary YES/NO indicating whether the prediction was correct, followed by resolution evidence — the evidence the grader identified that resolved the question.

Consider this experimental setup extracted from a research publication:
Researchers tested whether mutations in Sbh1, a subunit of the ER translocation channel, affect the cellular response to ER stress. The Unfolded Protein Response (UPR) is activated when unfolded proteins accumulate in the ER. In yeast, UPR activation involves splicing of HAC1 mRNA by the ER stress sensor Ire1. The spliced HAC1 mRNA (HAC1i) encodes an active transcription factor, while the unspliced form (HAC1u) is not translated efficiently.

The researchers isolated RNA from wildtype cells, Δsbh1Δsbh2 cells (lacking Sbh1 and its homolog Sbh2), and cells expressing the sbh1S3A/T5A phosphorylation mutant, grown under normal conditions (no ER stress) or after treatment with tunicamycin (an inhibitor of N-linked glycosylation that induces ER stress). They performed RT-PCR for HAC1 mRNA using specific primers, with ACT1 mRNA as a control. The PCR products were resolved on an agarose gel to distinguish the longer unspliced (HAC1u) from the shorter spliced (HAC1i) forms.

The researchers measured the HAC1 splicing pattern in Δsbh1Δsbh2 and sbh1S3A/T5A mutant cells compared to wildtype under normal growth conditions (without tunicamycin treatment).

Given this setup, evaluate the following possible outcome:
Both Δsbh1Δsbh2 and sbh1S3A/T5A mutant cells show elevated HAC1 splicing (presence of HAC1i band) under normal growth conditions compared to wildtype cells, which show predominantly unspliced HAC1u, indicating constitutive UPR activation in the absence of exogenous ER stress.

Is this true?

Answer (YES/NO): NO